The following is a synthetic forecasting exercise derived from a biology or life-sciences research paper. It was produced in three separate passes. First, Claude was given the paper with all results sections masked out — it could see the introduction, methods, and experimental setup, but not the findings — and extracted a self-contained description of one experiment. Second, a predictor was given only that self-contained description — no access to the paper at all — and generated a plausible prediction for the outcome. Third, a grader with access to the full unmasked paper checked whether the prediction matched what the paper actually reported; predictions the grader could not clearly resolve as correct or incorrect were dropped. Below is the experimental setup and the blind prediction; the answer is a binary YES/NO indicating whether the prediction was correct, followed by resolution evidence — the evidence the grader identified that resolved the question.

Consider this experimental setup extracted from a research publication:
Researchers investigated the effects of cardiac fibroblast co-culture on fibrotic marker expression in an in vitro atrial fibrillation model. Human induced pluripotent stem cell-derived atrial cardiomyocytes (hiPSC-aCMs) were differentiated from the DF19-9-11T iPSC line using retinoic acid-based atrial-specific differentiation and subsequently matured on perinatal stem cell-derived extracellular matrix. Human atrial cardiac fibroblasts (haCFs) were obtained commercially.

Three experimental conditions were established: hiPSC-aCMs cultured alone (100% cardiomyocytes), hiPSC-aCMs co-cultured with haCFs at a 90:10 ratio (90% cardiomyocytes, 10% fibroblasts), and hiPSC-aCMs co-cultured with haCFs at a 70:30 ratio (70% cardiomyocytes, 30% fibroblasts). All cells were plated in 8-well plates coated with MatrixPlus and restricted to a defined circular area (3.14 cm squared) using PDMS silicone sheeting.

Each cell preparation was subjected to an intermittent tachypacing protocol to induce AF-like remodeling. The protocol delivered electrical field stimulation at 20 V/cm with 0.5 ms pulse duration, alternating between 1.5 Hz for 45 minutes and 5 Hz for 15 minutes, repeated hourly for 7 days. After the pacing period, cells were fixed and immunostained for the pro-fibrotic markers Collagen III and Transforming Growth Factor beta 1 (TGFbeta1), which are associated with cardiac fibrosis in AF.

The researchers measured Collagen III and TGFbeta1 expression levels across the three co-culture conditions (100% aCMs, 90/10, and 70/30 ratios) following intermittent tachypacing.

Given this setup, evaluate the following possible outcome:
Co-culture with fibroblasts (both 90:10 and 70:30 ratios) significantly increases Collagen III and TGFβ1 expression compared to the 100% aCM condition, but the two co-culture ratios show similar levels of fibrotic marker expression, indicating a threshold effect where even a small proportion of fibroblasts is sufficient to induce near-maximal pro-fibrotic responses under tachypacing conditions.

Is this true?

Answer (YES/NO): NO